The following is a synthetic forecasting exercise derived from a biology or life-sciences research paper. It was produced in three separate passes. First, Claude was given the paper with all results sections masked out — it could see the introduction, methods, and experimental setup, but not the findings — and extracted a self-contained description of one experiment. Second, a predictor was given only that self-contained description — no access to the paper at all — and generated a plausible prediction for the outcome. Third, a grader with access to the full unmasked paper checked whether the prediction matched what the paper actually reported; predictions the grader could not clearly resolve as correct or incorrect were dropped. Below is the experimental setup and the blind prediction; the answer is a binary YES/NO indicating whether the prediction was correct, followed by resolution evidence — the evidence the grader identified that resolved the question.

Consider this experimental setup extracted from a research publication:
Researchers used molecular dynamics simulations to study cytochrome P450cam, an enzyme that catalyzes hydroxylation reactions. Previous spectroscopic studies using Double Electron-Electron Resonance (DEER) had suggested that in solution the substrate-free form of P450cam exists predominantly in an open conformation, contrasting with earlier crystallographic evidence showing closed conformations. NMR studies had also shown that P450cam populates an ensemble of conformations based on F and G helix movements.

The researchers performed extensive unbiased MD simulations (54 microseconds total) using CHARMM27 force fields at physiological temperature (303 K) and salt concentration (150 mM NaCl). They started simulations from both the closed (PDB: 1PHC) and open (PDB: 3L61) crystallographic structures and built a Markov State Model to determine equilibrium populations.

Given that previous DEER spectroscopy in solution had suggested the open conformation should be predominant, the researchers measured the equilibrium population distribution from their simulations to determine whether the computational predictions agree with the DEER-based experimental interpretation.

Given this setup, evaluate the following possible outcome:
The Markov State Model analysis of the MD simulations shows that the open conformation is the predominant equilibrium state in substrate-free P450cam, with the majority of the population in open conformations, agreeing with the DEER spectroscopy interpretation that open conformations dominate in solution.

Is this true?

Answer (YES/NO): NO